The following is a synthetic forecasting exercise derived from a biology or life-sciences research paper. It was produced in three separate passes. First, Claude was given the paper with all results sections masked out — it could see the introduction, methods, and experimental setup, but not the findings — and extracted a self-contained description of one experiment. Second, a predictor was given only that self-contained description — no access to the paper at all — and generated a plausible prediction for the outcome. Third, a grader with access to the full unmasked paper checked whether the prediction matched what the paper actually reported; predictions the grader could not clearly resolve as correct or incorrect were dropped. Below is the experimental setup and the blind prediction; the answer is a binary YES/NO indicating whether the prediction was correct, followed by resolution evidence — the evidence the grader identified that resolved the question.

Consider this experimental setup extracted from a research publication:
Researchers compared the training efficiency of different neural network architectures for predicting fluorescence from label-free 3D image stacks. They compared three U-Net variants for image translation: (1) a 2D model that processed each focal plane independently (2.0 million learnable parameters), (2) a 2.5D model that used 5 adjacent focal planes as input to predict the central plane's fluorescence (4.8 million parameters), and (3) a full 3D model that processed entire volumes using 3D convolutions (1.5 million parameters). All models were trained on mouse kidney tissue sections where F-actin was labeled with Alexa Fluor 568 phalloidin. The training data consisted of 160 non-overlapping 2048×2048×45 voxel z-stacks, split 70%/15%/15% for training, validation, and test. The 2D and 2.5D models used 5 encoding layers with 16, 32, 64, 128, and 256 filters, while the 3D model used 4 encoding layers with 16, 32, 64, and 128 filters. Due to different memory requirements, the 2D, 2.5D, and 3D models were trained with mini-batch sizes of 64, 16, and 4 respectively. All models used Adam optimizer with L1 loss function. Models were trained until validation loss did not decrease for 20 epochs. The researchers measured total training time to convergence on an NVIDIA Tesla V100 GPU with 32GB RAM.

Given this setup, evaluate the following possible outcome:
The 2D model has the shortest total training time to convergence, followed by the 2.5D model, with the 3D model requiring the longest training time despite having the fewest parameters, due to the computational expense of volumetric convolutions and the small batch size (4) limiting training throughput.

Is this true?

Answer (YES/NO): YES